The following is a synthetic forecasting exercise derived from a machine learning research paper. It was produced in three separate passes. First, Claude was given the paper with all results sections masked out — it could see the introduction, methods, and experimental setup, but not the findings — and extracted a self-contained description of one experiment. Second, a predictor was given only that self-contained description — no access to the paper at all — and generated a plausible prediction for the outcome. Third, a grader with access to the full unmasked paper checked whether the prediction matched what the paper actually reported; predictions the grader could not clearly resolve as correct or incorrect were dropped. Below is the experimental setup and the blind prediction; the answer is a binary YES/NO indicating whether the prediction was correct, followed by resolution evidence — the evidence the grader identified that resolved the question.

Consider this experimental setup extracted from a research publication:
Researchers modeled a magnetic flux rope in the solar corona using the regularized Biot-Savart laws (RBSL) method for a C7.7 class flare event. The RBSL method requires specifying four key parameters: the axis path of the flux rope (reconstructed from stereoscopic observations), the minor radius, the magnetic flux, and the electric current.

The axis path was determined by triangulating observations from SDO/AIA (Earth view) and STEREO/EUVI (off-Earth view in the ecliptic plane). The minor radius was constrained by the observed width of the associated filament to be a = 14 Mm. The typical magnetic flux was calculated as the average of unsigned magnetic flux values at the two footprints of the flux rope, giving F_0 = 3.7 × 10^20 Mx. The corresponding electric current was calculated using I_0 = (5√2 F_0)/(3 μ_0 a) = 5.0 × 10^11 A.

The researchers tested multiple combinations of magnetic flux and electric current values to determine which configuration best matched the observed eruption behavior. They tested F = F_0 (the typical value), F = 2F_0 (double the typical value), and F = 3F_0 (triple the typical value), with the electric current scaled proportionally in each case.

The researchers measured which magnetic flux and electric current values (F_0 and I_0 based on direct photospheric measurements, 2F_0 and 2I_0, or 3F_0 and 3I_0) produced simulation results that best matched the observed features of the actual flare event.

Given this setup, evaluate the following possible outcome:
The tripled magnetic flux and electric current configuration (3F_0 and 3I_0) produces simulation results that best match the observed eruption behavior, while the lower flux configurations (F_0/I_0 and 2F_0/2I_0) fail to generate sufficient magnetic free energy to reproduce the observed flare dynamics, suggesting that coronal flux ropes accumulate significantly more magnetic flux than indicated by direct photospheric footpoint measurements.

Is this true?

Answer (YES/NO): YES